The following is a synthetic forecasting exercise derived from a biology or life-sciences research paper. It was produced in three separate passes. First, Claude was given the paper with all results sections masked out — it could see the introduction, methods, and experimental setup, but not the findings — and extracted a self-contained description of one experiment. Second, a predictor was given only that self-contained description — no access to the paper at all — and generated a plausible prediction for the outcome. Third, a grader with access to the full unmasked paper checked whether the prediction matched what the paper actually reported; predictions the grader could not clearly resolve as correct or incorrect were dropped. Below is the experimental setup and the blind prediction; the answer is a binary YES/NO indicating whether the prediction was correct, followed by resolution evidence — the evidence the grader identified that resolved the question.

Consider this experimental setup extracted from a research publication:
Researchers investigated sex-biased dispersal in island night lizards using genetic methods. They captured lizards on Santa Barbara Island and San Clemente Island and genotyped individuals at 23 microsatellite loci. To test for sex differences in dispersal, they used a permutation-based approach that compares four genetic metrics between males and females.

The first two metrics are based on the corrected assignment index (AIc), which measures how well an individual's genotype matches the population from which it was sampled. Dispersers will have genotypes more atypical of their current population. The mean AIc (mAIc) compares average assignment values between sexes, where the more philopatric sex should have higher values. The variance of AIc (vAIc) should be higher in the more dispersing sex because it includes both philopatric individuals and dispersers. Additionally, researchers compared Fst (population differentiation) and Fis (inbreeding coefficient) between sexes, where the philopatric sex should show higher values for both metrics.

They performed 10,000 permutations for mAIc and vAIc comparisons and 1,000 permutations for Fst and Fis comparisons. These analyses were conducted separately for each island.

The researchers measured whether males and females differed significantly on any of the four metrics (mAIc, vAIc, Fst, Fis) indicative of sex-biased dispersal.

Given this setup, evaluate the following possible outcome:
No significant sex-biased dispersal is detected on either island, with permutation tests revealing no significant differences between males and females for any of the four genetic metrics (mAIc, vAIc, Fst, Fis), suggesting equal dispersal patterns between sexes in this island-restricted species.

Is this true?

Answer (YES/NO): YES